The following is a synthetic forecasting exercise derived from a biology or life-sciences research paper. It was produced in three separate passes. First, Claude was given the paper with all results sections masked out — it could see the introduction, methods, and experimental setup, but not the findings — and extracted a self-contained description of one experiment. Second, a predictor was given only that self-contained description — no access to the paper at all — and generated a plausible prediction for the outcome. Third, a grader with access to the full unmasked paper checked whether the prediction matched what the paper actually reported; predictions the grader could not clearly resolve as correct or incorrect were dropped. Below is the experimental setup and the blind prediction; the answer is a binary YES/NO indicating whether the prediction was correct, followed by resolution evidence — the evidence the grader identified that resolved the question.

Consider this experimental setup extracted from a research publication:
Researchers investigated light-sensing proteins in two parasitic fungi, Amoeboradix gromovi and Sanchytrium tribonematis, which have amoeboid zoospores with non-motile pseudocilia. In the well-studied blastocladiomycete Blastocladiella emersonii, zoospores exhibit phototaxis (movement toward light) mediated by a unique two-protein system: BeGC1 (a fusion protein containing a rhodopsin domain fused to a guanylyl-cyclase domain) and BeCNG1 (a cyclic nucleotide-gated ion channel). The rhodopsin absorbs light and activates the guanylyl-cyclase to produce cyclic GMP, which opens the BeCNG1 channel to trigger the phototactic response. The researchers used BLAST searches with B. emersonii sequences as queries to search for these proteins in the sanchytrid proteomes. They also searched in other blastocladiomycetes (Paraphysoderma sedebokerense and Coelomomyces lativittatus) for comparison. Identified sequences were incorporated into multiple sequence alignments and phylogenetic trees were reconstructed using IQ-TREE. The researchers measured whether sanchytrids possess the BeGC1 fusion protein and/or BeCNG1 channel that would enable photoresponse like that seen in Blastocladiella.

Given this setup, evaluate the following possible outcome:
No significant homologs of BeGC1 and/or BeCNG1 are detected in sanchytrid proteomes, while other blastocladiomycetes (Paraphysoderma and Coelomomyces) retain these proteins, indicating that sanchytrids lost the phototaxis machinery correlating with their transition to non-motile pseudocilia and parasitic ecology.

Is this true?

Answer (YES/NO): NO